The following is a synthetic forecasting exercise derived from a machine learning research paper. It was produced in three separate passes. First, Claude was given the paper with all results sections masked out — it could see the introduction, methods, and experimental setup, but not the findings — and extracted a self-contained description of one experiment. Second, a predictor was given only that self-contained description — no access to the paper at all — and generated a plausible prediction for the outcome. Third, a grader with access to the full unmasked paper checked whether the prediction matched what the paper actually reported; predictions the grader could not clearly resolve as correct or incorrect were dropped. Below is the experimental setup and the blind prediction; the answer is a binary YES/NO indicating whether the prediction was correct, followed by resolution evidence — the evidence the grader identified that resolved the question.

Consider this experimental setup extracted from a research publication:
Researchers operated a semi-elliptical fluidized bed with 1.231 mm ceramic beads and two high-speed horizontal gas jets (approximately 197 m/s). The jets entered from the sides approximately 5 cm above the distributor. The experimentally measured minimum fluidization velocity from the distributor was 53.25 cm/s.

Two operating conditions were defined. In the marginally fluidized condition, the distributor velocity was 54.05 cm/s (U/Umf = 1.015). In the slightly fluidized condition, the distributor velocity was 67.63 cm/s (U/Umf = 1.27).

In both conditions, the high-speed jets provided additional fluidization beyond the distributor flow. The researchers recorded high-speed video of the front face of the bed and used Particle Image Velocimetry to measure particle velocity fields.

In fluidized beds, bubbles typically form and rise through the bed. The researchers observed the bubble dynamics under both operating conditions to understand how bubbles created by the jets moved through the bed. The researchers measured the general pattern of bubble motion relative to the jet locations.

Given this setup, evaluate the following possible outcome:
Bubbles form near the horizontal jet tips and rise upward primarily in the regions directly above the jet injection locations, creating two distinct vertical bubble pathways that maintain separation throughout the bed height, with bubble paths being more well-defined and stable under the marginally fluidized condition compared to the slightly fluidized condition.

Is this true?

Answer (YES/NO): NO